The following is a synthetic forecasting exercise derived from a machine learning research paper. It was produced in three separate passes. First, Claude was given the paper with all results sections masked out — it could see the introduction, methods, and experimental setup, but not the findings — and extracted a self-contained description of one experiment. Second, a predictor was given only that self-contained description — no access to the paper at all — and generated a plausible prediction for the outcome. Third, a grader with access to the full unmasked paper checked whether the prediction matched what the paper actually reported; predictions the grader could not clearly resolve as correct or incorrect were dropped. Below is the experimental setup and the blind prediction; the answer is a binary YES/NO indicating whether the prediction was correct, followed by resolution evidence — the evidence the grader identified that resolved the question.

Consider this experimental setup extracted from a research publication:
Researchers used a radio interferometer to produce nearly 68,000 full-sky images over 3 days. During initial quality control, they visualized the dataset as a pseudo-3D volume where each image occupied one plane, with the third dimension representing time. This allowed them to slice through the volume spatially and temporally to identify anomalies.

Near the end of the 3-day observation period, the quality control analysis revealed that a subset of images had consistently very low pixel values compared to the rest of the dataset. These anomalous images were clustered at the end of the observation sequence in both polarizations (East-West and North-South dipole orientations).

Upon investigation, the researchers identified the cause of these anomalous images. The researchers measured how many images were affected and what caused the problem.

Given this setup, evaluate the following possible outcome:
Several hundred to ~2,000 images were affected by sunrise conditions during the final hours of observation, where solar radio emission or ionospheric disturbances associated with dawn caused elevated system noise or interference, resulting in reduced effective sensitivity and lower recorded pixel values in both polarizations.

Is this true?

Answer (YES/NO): NO